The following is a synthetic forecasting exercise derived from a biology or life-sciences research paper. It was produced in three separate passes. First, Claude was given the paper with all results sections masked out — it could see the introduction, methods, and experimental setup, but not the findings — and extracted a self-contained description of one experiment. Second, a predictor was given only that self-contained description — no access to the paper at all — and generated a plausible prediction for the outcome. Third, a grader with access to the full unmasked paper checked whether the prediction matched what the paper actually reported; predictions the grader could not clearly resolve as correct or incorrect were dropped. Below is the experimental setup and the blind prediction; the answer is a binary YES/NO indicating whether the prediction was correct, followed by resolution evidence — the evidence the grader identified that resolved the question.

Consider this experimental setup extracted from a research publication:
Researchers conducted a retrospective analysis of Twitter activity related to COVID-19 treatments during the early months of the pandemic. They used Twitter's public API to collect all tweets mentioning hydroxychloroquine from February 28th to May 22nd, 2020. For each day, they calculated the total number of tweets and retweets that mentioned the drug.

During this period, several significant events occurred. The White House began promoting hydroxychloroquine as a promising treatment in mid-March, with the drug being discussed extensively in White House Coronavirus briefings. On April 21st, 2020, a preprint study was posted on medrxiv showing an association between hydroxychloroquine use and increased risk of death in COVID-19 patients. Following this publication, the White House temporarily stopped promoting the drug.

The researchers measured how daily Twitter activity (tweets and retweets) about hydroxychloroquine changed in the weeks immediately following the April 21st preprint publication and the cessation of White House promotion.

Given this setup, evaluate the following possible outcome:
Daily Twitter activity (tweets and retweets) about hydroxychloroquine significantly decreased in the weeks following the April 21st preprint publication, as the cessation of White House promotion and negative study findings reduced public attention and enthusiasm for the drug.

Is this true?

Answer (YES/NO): YES